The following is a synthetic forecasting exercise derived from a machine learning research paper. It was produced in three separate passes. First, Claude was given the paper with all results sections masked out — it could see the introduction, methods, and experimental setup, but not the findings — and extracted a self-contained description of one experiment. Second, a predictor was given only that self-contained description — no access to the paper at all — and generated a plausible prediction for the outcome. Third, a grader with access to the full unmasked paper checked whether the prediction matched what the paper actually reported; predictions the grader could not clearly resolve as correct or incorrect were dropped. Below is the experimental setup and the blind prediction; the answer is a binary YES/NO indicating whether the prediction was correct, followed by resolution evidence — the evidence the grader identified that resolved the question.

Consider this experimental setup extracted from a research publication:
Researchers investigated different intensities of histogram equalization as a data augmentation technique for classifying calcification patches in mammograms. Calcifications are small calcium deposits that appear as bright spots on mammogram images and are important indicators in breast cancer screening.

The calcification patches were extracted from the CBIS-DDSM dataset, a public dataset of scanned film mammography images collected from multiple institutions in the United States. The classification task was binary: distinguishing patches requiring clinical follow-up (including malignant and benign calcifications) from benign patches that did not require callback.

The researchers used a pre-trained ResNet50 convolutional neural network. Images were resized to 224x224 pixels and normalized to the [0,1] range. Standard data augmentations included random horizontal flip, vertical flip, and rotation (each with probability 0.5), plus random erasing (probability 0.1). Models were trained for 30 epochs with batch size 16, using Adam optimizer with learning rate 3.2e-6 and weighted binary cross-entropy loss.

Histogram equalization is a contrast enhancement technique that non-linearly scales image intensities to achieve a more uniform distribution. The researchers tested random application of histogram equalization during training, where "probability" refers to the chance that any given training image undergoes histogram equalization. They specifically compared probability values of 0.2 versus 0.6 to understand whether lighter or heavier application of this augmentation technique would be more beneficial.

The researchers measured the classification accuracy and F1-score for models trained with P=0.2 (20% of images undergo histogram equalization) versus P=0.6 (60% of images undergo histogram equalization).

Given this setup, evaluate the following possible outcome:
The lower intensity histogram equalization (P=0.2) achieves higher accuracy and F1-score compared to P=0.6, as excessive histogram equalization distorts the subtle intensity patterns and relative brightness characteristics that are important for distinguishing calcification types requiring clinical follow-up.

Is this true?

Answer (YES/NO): NO